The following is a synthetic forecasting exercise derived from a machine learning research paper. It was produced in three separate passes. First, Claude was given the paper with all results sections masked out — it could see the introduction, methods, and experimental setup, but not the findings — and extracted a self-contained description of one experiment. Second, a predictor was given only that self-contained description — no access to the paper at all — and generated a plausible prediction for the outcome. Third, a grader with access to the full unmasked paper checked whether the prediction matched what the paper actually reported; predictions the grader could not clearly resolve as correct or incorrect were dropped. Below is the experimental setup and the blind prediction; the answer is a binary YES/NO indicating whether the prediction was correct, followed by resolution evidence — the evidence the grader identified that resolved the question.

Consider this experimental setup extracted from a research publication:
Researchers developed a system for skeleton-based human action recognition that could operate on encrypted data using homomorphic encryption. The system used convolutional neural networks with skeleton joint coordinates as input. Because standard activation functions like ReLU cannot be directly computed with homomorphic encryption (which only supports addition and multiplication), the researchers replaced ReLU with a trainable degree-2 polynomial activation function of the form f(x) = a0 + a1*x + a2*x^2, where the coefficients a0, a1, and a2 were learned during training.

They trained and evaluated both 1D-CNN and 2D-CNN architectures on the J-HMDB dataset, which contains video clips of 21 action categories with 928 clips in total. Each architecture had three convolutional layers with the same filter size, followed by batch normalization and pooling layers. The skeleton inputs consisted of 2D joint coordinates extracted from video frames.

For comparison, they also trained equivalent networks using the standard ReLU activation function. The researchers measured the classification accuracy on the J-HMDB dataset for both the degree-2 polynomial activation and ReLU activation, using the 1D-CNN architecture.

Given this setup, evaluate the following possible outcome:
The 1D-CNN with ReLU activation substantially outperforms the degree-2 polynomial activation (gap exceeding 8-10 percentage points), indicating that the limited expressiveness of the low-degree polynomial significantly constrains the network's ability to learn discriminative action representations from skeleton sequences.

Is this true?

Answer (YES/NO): NO